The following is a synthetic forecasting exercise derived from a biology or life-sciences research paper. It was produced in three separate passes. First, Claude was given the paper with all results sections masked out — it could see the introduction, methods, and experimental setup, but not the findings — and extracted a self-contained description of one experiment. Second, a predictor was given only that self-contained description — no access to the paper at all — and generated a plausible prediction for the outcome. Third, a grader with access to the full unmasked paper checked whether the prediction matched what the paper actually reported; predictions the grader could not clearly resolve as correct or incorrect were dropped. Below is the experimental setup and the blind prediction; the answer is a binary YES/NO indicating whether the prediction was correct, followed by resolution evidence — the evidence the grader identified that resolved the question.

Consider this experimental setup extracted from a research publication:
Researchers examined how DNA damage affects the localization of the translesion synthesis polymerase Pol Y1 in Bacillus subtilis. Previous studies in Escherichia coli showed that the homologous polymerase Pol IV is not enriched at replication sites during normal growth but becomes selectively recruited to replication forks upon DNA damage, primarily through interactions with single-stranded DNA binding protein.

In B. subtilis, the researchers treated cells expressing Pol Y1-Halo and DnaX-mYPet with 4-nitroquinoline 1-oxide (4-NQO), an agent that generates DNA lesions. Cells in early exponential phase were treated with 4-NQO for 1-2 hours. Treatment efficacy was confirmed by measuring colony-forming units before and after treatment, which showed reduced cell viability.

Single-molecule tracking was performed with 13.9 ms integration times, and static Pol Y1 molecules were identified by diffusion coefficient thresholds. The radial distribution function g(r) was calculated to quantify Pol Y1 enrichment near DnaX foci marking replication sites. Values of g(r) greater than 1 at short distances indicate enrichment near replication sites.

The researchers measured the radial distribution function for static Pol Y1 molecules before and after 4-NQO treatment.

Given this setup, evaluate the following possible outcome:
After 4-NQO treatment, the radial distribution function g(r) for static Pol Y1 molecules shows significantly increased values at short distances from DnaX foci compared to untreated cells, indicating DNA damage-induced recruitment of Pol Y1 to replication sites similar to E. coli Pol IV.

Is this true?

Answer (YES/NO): NO